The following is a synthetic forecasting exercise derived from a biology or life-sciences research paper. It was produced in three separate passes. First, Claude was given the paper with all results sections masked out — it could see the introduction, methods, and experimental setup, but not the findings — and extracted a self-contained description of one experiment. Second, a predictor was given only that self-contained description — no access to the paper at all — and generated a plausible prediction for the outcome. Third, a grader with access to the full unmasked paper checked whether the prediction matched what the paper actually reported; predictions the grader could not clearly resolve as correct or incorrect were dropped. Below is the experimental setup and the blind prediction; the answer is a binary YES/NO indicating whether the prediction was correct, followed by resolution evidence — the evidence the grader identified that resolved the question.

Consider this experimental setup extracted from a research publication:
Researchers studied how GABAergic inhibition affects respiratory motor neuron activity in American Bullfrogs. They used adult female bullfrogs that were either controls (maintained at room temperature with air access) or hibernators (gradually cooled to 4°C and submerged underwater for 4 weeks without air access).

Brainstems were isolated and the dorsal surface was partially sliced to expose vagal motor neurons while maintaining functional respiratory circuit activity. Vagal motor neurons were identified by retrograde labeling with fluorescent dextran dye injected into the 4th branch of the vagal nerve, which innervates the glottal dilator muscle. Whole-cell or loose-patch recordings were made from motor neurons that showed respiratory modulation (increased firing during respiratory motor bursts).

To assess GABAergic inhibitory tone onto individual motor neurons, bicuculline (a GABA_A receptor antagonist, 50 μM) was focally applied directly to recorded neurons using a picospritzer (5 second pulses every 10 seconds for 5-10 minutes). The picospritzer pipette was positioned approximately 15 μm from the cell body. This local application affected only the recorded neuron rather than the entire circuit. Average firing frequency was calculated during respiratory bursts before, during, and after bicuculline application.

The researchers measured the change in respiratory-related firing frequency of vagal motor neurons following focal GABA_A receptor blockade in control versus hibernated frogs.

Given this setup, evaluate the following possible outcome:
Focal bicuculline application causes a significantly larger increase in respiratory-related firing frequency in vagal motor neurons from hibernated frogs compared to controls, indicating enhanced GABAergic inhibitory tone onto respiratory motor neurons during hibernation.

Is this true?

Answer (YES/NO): NO